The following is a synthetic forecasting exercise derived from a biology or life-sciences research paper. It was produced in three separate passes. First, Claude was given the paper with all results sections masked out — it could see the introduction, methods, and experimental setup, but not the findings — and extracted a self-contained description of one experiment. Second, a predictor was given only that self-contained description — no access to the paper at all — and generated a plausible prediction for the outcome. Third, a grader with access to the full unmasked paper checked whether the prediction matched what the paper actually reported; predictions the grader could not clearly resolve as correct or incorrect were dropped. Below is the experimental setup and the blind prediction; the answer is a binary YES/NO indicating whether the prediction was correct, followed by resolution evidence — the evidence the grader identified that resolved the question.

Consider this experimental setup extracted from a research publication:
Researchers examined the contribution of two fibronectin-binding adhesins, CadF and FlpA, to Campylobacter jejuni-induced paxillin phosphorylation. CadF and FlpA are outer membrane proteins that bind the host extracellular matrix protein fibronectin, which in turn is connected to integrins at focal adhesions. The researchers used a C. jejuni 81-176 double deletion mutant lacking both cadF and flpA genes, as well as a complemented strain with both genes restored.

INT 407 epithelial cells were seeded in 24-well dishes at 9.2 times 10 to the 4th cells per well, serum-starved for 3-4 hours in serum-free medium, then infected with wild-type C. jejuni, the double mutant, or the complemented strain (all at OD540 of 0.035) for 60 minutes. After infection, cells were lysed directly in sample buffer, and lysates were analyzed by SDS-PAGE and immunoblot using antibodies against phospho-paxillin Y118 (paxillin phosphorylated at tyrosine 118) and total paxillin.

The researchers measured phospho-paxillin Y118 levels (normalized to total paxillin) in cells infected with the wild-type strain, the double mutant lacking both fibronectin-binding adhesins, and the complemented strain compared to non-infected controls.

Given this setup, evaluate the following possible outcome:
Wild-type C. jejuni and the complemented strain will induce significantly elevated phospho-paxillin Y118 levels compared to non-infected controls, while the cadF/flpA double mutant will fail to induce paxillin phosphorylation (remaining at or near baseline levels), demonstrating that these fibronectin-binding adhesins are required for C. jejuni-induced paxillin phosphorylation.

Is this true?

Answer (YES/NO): NO